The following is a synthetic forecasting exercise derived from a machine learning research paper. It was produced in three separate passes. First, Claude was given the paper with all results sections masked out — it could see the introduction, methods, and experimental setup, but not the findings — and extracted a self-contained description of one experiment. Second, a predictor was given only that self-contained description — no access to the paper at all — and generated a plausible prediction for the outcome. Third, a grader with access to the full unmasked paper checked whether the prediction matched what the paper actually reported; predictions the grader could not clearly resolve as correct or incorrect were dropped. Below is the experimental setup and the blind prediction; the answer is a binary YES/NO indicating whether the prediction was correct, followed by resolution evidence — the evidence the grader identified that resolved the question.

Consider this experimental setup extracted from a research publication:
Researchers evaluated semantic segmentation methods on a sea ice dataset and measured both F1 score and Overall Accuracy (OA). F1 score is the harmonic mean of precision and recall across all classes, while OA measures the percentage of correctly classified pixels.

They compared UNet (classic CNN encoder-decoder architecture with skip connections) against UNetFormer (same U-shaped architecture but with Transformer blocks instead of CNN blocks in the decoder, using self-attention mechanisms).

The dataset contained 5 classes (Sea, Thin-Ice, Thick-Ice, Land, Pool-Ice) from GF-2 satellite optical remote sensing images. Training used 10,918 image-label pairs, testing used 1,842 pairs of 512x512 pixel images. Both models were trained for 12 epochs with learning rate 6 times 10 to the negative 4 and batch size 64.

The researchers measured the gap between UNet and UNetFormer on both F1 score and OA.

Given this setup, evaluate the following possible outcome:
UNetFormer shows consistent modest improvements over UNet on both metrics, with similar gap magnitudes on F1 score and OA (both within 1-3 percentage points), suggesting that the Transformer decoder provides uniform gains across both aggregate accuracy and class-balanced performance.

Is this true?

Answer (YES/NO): NO